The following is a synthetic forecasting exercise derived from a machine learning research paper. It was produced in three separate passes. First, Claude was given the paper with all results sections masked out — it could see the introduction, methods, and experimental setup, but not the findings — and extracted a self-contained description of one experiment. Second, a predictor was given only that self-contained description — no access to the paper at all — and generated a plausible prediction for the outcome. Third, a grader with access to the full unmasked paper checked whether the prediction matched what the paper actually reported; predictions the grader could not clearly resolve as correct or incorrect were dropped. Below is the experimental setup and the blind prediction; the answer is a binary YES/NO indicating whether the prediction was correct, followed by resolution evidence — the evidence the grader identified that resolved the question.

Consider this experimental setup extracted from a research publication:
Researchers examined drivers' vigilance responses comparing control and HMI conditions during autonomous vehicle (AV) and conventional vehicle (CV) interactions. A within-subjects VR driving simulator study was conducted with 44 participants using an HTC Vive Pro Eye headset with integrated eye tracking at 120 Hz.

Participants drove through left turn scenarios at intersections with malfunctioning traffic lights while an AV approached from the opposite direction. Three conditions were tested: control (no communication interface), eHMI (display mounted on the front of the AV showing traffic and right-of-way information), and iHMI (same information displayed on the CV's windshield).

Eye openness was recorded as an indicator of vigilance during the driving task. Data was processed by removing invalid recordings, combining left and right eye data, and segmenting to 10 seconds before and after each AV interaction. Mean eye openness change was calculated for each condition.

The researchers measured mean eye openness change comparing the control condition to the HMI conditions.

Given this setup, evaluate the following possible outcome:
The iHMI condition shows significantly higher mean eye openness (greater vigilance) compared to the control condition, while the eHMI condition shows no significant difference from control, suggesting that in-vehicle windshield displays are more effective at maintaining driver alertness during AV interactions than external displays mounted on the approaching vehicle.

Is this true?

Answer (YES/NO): NO